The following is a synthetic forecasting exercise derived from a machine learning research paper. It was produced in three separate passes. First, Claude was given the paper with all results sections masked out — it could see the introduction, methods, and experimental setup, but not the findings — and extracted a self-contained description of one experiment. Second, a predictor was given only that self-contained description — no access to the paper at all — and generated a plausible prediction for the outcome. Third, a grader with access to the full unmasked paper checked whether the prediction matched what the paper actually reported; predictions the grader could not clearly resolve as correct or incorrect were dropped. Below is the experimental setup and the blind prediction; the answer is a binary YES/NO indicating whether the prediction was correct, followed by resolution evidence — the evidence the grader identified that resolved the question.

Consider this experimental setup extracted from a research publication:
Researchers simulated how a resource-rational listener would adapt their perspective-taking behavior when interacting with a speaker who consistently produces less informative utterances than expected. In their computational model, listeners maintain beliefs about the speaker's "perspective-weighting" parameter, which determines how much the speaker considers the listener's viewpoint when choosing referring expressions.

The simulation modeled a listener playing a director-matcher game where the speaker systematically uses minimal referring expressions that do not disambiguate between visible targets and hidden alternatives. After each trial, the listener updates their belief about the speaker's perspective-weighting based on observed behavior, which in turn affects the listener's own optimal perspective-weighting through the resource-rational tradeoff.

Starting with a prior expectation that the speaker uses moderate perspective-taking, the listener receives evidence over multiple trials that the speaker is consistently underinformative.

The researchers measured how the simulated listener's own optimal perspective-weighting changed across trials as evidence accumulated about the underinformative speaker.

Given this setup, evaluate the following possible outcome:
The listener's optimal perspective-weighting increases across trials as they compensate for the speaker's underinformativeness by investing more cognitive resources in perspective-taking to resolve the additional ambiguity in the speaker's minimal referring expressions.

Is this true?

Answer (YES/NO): YES